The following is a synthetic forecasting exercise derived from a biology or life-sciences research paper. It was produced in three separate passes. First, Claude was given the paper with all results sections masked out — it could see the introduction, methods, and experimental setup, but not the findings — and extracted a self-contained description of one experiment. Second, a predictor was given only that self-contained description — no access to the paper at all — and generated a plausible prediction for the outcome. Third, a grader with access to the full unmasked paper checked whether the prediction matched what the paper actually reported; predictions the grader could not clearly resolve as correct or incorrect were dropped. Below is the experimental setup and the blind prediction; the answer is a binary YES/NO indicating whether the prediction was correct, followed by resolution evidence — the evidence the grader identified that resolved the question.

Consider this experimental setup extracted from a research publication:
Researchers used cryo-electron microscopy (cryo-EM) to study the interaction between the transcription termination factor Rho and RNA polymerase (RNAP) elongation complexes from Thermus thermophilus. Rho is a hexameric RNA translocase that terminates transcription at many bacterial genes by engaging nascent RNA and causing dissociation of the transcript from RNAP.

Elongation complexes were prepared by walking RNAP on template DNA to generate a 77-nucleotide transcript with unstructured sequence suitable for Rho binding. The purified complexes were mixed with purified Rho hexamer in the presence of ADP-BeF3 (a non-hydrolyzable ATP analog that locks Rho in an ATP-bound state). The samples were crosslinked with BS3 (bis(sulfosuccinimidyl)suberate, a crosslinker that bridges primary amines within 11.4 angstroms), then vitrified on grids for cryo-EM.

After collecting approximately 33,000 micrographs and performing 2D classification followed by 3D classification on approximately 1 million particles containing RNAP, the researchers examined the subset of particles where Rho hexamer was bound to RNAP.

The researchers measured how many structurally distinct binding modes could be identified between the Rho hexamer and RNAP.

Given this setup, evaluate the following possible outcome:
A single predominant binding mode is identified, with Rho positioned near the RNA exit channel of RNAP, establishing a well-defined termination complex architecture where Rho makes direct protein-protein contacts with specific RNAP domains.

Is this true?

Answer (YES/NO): NO